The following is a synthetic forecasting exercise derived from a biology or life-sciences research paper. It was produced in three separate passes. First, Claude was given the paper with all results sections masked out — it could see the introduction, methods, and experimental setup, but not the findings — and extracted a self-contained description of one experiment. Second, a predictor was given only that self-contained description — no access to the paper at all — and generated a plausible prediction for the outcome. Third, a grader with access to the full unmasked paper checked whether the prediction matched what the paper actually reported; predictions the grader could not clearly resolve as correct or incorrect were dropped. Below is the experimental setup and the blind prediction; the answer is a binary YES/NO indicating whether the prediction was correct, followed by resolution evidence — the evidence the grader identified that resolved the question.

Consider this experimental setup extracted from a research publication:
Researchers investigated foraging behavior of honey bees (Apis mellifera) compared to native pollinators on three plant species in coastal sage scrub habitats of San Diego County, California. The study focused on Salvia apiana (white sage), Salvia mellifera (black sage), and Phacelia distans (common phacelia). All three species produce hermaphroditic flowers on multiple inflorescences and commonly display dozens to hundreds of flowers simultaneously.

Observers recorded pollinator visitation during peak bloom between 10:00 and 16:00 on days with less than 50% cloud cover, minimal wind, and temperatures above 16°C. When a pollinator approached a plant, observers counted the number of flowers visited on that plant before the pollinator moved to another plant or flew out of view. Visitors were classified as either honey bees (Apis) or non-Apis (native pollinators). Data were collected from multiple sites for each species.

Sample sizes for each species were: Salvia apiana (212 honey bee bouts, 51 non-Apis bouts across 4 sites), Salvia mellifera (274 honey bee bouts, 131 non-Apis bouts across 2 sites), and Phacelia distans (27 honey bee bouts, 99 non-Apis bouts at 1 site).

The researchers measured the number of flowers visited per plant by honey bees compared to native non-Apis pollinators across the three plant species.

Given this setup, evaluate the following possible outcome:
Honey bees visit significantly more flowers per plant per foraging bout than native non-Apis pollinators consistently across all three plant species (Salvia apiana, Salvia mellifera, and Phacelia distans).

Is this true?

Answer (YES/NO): YES